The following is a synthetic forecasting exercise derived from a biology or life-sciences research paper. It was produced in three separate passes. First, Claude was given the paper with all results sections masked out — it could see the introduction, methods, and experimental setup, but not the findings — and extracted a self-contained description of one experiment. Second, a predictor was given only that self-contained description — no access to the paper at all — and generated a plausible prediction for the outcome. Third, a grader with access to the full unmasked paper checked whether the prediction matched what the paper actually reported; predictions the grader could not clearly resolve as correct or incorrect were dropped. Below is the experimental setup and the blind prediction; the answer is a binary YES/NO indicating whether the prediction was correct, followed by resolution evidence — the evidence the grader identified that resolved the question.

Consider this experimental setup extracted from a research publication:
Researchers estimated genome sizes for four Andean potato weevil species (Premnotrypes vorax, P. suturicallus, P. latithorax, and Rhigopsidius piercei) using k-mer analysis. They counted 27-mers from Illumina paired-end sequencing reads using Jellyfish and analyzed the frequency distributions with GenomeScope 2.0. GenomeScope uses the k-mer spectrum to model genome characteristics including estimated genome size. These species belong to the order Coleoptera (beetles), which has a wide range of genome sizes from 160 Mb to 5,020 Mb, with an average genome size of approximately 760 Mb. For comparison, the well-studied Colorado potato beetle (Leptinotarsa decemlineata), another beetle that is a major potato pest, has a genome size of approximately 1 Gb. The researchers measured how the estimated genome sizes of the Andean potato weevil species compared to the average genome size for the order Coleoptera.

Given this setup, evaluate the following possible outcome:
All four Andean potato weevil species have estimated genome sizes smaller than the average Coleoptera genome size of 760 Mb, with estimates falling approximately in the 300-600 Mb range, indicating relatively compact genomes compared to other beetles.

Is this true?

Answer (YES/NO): NO